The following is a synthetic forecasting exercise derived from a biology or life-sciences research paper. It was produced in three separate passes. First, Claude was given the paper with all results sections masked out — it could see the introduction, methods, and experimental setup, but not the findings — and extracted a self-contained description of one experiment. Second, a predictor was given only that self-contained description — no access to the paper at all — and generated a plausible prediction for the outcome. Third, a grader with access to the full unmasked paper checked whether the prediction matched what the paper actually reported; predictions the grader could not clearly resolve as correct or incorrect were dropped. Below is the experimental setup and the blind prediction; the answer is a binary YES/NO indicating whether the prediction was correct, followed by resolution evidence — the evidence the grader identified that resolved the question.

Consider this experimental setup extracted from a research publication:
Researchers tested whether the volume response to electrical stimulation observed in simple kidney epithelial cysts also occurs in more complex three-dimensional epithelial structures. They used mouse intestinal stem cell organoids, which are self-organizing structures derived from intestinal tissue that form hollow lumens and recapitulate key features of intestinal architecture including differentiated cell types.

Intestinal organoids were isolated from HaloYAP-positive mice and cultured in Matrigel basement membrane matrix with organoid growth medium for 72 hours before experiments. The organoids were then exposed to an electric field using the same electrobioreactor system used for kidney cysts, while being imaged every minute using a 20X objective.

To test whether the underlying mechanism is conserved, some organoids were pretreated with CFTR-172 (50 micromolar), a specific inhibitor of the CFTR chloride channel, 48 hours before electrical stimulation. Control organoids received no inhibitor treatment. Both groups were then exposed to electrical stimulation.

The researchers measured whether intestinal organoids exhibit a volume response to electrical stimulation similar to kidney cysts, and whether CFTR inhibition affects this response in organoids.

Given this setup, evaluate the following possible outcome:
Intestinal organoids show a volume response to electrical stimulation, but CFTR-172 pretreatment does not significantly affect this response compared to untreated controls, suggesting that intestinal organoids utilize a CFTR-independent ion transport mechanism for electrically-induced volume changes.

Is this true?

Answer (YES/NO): NO